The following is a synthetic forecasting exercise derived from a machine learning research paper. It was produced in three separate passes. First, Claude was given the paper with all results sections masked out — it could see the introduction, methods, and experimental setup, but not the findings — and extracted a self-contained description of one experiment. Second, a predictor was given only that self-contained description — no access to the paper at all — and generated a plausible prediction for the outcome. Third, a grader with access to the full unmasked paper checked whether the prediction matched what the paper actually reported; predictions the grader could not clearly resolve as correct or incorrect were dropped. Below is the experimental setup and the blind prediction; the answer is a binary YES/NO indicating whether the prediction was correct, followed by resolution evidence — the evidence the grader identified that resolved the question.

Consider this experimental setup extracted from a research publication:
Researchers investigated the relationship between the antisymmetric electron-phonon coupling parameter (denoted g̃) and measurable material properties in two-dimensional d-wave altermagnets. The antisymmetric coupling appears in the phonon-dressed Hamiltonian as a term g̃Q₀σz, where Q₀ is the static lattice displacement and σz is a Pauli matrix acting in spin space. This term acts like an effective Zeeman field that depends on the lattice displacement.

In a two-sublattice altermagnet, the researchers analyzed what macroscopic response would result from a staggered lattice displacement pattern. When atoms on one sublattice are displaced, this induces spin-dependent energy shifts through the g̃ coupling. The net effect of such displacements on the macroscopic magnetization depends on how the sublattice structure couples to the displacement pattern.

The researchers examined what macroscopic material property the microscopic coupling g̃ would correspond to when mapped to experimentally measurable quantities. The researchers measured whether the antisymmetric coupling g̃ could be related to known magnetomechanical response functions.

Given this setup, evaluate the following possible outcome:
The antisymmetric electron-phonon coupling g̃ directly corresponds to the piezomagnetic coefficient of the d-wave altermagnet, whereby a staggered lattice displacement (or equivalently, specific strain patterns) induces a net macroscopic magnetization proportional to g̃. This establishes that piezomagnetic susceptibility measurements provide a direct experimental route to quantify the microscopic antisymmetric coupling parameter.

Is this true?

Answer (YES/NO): YES